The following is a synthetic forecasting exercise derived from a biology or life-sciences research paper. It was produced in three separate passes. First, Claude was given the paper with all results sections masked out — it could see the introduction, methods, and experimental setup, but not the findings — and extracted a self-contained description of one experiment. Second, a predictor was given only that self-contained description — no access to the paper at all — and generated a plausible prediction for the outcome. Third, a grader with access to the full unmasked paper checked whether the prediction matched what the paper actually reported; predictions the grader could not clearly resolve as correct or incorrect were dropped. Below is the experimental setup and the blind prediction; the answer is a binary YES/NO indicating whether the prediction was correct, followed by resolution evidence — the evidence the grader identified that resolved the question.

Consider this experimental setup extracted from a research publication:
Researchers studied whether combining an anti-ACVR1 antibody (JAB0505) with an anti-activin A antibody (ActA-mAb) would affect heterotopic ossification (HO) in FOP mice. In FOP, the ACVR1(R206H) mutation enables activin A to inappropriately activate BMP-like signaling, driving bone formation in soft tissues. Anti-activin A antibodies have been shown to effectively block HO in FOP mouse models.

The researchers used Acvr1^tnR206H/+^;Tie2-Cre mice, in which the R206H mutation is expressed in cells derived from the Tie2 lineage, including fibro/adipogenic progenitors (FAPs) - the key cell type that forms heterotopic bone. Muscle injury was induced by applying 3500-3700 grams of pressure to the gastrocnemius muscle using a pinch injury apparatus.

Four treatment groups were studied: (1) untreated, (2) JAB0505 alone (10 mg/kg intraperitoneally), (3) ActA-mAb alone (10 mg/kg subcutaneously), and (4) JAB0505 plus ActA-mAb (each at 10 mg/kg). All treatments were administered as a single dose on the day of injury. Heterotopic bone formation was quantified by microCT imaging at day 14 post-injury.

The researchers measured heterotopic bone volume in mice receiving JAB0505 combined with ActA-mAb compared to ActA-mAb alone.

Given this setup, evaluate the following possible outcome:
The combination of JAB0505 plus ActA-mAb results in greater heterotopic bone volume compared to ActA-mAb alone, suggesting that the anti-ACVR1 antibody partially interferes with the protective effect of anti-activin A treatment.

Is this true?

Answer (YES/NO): NO